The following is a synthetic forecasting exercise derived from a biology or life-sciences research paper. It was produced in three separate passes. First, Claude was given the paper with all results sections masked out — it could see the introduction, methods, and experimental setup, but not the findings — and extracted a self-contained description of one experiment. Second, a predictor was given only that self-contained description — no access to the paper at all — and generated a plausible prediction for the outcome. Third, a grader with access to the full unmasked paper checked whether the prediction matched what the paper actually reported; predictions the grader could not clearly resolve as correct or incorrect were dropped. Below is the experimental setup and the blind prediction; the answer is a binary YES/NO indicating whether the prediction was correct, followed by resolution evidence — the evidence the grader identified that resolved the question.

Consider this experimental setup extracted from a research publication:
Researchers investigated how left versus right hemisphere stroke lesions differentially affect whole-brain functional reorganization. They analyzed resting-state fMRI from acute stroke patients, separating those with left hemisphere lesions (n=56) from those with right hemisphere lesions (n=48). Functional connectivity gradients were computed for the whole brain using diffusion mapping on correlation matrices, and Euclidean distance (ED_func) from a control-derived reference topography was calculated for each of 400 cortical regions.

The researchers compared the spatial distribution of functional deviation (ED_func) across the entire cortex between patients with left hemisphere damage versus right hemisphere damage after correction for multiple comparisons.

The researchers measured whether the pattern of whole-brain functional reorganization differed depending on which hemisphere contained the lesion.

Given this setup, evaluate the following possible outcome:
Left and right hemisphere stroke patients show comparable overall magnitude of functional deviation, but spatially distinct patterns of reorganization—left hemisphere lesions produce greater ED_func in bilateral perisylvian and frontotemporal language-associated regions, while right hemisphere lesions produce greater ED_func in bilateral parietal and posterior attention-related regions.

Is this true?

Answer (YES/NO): NO